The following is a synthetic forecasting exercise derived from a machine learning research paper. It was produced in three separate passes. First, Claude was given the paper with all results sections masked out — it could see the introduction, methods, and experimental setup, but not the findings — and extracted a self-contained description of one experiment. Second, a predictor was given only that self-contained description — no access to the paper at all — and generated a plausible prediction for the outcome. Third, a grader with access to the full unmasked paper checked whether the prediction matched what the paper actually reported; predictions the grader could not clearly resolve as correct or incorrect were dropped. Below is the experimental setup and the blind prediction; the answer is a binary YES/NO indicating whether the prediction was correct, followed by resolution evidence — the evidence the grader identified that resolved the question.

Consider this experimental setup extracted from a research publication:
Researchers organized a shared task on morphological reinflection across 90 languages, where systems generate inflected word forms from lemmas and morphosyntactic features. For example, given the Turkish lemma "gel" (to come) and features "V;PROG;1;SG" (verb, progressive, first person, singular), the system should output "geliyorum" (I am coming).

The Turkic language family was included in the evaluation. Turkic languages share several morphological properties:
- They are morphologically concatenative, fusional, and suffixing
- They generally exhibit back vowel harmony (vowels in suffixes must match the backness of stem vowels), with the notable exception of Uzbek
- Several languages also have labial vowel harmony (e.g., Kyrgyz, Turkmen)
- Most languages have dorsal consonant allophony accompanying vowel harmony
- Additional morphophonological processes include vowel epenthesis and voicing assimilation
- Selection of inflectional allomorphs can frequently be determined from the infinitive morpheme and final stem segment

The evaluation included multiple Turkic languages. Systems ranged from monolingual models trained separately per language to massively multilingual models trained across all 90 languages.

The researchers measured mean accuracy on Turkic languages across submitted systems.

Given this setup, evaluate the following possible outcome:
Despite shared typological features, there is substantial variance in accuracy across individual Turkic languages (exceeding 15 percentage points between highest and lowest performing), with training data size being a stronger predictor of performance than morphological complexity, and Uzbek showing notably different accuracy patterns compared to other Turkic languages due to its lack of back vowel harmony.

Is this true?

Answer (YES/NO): NO